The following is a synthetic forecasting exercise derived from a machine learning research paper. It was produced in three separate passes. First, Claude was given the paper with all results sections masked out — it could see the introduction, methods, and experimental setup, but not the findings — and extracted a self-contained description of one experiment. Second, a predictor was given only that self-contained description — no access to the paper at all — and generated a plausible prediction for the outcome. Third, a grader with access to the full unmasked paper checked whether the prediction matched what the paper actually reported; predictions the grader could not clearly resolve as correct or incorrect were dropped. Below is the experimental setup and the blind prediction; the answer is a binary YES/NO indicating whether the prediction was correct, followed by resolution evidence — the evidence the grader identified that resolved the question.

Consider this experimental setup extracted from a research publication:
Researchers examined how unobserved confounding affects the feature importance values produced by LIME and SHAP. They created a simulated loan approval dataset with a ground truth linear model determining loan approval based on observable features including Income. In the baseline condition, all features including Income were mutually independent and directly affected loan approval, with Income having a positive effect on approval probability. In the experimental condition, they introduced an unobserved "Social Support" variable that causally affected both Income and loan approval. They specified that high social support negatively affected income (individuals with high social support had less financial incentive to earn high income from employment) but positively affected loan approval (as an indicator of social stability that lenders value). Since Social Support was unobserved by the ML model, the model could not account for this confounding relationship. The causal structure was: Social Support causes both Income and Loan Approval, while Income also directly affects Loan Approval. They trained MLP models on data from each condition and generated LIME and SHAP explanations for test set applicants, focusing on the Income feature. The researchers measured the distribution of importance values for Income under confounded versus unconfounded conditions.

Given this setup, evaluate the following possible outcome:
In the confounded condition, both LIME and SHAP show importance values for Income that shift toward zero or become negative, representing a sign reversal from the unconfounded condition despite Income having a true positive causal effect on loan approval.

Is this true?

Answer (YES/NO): YES